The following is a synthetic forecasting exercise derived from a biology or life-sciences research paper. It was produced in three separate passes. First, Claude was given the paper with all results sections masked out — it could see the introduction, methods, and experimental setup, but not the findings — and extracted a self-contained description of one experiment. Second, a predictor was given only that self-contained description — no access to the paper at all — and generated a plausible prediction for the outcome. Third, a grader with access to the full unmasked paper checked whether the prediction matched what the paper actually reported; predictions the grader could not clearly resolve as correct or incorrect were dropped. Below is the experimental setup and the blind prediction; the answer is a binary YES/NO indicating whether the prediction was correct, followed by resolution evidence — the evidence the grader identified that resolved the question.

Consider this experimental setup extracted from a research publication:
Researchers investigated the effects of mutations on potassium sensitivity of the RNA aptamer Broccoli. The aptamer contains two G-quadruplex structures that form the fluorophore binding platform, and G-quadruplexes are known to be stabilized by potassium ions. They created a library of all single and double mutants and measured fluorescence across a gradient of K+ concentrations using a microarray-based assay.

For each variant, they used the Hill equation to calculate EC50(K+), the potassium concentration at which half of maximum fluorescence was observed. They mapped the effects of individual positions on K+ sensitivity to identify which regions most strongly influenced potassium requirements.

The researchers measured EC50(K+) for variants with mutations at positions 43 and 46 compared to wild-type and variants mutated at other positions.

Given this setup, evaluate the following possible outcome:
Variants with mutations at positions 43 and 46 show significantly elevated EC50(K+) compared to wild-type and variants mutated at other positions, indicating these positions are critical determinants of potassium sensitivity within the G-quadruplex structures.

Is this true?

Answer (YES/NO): YES